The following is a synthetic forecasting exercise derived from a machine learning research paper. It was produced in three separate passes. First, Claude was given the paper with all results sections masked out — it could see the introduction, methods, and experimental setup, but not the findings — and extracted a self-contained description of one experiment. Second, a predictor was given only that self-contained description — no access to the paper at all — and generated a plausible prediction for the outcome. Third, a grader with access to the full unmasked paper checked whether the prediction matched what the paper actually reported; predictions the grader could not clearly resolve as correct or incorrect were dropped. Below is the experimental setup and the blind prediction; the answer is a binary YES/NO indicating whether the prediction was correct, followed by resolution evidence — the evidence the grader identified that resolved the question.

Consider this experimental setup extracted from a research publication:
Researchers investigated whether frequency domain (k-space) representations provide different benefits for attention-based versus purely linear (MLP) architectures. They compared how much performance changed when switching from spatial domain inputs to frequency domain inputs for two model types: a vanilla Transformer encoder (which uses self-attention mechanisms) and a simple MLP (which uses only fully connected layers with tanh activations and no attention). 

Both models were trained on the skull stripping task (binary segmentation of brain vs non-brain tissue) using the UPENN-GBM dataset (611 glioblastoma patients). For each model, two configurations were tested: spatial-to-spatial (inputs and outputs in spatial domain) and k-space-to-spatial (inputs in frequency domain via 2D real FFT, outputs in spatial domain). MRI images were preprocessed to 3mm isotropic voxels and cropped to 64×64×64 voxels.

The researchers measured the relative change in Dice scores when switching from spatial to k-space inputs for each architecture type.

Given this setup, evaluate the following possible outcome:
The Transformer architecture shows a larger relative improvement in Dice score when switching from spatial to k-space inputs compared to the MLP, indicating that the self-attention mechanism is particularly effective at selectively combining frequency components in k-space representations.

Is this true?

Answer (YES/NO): NO